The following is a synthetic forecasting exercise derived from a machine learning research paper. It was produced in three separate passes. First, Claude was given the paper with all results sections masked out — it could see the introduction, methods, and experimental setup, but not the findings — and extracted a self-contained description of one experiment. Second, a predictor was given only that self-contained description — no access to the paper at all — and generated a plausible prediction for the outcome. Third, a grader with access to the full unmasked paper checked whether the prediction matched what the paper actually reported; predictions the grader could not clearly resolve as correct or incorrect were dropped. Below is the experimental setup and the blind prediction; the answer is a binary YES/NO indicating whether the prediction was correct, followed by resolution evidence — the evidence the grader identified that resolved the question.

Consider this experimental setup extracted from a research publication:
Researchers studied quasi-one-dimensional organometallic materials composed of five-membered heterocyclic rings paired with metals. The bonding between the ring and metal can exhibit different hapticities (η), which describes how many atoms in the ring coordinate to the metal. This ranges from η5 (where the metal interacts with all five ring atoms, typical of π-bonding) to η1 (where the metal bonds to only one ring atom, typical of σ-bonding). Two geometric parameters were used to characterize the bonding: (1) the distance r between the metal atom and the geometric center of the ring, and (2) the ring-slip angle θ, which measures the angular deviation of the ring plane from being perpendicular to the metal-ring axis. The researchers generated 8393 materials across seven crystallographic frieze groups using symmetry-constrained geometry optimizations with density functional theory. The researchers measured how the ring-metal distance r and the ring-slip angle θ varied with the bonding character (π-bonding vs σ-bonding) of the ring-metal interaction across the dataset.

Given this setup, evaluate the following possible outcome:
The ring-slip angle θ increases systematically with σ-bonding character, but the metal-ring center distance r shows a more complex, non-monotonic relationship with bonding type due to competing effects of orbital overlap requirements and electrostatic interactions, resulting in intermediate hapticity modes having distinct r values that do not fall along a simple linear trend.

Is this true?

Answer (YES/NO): NO